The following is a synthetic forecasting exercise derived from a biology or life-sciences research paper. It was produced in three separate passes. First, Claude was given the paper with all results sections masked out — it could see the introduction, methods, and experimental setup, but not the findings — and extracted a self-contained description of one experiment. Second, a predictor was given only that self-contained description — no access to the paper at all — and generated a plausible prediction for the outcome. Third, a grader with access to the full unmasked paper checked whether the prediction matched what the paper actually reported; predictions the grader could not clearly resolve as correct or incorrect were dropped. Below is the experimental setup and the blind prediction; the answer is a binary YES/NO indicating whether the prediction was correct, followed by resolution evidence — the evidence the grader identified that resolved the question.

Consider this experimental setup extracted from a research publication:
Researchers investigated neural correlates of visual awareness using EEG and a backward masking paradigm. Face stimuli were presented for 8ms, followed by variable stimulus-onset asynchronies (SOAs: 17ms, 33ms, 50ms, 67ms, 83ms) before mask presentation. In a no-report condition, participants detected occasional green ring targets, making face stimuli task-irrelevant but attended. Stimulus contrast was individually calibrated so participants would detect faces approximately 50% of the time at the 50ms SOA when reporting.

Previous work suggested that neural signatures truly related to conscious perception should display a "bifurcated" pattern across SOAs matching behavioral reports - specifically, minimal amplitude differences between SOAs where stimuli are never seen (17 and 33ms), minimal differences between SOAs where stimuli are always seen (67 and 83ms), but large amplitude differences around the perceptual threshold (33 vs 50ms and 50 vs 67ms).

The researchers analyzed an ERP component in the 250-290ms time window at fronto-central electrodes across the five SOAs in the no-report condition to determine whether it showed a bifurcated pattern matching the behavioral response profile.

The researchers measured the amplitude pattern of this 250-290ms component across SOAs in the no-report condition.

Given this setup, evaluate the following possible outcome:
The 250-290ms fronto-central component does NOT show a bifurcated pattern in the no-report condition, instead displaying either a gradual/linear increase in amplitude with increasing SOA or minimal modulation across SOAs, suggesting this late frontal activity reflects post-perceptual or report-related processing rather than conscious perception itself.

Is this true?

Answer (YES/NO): NO